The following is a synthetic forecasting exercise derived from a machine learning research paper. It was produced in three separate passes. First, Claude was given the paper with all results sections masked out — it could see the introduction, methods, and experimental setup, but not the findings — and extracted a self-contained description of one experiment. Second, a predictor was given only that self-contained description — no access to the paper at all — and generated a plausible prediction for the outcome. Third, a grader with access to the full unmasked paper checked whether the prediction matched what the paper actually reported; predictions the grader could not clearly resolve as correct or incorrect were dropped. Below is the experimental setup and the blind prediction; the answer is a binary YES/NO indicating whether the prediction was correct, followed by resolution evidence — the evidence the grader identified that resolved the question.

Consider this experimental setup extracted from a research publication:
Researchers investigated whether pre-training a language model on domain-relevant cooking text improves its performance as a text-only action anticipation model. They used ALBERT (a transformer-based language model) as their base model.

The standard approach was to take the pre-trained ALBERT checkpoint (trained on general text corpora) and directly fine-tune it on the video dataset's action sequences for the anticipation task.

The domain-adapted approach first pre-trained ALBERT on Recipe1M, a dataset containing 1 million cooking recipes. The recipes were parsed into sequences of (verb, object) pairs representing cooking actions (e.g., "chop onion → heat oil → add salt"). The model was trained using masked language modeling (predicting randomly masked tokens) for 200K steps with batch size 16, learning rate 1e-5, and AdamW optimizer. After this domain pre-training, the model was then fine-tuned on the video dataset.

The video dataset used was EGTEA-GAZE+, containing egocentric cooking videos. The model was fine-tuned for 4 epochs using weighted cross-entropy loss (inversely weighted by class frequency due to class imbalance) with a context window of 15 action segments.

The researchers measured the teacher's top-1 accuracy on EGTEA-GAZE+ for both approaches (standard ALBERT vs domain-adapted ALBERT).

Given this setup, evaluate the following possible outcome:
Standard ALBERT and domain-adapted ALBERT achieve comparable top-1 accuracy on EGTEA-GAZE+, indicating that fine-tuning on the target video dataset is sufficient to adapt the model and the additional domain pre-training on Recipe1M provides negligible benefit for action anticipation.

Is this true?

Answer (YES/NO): NO